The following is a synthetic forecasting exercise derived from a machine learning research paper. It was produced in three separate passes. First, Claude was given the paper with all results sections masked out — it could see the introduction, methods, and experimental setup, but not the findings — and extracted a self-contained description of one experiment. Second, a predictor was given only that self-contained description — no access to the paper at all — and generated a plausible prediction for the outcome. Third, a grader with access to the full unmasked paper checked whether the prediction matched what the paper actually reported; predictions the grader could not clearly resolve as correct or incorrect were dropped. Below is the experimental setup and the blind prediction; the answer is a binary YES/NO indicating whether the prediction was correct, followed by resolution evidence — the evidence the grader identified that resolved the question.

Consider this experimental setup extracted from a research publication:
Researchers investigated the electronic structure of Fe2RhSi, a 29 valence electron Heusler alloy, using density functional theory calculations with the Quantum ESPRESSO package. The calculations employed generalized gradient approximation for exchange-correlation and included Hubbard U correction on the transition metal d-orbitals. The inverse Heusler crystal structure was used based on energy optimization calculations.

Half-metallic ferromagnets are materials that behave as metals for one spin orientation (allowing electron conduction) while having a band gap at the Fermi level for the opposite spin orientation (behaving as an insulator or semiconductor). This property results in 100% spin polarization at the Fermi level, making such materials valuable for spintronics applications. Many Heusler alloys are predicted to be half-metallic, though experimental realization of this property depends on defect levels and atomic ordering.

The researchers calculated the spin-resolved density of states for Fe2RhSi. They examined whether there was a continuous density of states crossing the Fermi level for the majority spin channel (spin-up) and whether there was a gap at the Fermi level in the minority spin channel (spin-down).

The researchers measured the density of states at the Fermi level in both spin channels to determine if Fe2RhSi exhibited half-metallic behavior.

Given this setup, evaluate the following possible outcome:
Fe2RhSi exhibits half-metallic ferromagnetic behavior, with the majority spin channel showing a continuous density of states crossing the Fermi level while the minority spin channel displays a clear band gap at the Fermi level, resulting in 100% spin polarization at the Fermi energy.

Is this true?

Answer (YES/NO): YES